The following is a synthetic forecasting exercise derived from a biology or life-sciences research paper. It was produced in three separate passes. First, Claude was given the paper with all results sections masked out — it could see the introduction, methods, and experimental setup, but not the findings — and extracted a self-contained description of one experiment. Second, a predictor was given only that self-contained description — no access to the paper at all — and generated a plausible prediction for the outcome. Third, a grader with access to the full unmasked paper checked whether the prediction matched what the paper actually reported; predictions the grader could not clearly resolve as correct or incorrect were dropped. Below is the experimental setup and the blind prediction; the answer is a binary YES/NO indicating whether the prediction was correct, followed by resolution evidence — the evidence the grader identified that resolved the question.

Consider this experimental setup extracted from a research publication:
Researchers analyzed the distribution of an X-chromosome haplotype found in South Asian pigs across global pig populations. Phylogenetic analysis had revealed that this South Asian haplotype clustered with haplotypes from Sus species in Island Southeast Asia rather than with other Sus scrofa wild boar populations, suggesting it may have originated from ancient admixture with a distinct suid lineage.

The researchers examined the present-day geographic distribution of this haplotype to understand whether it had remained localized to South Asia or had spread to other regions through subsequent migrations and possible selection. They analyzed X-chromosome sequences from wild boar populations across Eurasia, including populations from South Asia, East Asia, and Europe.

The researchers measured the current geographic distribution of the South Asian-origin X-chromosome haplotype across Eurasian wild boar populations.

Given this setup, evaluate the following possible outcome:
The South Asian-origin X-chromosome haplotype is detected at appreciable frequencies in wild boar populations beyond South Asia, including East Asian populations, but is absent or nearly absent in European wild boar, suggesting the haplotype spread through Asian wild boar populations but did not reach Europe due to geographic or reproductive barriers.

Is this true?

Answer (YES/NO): YES